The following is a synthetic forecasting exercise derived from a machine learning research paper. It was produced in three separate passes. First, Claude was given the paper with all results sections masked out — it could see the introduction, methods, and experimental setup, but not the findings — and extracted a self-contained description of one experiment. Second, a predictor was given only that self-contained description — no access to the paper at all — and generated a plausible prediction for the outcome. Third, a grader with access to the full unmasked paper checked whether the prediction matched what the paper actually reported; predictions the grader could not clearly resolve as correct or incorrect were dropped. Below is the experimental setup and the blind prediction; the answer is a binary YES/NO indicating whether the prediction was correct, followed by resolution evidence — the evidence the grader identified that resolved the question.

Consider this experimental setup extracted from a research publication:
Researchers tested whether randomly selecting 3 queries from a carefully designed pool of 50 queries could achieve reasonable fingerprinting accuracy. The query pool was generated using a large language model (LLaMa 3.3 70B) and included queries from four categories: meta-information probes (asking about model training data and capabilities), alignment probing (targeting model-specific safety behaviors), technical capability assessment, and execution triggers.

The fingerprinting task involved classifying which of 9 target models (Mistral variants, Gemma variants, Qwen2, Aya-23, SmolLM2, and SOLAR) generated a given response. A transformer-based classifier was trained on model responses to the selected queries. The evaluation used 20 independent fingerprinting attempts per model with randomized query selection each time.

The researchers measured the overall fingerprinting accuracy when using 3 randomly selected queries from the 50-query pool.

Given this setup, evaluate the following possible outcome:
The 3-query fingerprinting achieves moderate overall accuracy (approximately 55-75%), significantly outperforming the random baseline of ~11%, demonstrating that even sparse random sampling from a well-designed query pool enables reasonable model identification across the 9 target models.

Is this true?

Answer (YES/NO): NO